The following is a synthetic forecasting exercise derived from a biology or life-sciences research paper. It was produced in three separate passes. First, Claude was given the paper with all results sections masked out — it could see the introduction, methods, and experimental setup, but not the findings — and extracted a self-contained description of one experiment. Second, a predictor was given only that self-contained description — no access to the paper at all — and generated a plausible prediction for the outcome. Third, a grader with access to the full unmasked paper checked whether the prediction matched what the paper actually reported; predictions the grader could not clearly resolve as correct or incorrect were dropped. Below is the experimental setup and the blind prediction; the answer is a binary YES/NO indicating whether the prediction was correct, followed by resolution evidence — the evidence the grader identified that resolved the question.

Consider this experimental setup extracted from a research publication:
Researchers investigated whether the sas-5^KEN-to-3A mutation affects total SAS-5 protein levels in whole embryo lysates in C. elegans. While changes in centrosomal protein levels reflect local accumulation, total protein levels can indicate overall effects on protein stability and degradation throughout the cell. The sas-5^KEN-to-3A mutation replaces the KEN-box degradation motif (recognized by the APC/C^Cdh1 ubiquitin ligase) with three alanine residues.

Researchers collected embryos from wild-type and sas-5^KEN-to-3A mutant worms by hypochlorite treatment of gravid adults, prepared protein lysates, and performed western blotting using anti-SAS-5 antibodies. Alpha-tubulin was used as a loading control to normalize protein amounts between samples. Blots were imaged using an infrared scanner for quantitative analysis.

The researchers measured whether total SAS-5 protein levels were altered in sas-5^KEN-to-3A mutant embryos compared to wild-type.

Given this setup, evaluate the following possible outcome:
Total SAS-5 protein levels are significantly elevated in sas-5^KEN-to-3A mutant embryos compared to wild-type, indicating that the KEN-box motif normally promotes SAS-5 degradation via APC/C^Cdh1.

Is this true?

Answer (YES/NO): YES